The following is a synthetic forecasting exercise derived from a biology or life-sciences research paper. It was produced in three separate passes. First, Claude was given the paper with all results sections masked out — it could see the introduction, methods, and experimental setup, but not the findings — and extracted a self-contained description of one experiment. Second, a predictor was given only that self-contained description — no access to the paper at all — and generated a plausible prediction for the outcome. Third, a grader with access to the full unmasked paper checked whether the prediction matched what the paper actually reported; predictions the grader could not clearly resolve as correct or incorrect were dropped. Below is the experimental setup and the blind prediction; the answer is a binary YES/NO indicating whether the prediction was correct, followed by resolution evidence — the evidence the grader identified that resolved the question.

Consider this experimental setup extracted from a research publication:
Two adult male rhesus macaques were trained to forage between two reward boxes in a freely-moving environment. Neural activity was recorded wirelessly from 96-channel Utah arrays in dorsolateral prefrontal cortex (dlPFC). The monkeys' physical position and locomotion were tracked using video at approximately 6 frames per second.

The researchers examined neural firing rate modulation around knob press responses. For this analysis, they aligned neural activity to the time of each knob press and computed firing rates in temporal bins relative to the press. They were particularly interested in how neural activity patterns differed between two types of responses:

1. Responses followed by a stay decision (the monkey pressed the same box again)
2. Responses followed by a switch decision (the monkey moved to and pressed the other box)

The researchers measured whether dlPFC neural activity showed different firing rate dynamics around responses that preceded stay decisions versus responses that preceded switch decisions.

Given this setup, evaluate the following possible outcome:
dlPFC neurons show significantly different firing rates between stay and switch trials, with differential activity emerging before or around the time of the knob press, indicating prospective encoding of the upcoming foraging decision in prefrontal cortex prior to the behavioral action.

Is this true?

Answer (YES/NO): YES